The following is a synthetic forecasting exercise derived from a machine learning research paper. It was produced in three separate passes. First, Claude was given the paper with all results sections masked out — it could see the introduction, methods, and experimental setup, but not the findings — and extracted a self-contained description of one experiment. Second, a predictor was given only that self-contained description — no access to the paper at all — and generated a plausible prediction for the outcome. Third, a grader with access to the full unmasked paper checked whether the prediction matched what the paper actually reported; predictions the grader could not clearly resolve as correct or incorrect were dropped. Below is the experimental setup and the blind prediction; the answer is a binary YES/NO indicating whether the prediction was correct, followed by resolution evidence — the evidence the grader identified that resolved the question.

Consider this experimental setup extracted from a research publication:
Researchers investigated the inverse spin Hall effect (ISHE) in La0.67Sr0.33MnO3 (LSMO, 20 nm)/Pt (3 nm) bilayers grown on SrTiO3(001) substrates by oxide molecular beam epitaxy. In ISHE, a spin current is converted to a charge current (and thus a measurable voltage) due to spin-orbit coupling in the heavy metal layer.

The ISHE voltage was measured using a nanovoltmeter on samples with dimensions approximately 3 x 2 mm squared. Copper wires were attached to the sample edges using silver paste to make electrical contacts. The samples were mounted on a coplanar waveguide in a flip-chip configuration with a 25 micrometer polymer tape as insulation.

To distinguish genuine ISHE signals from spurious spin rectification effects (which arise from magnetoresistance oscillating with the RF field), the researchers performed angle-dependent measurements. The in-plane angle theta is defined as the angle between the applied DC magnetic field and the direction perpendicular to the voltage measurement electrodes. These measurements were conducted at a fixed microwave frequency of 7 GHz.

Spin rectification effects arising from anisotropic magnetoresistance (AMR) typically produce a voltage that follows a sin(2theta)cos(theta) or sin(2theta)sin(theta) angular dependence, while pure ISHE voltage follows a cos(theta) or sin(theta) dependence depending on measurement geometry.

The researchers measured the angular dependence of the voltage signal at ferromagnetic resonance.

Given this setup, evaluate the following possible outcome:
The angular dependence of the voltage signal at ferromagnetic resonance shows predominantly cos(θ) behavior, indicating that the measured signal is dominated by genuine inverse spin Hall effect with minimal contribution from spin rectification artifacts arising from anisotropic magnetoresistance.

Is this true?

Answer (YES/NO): NO